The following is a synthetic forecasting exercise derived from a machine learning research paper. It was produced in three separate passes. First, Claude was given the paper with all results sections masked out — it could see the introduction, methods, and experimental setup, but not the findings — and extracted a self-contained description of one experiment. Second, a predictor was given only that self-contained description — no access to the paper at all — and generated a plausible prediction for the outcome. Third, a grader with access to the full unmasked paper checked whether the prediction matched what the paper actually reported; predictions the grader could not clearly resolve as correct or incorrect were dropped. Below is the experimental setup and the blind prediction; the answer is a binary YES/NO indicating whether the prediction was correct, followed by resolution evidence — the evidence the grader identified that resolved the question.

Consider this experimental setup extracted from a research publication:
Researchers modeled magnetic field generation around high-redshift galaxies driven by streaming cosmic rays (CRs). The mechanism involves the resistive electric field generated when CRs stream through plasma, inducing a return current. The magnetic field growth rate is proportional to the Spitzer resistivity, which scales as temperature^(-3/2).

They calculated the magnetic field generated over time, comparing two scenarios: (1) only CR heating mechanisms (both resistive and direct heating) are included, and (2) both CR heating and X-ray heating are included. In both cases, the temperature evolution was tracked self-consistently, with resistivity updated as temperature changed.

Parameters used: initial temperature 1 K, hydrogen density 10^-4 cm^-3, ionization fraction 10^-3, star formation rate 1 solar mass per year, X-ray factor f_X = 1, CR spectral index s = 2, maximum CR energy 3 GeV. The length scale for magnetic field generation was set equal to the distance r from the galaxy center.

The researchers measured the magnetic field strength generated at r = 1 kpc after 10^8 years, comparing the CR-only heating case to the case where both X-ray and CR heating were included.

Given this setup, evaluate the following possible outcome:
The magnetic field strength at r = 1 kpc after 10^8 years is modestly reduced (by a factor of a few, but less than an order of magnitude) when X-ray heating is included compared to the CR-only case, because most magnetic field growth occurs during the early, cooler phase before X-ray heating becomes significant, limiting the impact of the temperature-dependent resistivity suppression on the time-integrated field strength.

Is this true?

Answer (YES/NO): NO